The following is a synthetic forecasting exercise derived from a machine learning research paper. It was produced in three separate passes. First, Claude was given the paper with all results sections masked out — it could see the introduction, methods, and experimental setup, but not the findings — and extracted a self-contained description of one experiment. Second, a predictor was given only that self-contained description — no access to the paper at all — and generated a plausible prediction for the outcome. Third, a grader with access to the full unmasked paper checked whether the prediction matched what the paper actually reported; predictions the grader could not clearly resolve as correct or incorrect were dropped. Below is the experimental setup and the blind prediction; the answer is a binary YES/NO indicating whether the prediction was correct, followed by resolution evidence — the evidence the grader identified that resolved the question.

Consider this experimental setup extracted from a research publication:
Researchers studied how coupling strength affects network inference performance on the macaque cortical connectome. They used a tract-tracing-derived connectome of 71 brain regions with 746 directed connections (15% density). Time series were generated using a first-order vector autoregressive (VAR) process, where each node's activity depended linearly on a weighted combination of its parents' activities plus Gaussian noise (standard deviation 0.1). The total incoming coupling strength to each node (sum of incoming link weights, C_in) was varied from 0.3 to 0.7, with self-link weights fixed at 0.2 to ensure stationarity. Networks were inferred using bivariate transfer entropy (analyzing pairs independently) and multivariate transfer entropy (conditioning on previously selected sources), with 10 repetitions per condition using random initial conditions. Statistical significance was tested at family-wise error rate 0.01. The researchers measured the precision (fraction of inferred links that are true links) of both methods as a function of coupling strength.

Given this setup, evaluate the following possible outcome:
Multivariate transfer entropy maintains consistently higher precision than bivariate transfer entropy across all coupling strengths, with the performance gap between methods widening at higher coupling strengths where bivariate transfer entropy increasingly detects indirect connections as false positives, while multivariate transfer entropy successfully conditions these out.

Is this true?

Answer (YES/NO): NO